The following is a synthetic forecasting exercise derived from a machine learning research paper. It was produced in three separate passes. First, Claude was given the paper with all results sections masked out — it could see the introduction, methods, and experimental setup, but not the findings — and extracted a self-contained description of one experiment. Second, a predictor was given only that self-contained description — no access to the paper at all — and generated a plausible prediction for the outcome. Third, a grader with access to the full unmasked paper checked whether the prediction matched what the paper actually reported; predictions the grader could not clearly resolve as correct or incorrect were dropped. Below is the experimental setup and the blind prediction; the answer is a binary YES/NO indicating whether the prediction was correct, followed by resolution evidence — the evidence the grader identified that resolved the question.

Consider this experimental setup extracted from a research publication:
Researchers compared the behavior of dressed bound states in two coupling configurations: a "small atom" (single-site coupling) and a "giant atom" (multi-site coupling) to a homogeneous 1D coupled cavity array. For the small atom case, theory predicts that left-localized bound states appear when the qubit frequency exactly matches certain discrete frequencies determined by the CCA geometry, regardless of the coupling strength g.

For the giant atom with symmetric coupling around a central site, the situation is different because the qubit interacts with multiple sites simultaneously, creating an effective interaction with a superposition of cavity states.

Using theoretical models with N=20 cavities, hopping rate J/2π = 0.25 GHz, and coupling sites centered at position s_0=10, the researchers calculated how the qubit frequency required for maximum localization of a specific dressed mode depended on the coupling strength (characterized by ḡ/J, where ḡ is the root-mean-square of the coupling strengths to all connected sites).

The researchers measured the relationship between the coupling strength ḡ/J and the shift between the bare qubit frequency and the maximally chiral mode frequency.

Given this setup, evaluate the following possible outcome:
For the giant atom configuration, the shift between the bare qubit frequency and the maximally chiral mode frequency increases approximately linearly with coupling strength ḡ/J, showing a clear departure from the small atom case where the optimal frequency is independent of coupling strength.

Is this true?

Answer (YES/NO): NO